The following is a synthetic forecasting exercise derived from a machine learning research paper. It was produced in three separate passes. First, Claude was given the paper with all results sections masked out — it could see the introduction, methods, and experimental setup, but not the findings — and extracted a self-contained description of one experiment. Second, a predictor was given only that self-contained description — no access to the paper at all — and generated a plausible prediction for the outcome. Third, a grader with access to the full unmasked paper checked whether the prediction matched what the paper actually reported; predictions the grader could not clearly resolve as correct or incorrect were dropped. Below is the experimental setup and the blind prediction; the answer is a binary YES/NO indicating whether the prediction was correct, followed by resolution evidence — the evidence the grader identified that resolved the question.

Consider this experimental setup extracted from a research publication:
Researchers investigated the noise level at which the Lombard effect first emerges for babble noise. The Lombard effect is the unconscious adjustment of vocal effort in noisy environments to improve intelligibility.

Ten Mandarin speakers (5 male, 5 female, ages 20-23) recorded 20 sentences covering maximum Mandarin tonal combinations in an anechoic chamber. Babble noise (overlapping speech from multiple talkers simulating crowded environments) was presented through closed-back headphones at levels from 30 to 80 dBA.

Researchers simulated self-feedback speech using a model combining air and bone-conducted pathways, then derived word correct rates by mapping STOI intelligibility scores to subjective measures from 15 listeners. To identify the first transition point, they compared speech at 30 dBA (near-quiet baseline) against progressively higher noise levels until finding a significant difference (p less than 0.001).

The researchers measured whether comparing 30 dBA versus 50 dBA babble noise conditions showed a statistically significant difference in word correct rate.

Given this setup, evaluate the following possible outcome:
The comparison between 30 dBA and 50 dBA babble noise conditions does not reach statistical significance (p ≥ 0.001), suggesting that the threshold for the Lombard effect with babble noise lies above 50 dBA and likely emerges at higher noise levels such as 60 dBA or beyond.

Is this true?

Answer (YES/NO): NO